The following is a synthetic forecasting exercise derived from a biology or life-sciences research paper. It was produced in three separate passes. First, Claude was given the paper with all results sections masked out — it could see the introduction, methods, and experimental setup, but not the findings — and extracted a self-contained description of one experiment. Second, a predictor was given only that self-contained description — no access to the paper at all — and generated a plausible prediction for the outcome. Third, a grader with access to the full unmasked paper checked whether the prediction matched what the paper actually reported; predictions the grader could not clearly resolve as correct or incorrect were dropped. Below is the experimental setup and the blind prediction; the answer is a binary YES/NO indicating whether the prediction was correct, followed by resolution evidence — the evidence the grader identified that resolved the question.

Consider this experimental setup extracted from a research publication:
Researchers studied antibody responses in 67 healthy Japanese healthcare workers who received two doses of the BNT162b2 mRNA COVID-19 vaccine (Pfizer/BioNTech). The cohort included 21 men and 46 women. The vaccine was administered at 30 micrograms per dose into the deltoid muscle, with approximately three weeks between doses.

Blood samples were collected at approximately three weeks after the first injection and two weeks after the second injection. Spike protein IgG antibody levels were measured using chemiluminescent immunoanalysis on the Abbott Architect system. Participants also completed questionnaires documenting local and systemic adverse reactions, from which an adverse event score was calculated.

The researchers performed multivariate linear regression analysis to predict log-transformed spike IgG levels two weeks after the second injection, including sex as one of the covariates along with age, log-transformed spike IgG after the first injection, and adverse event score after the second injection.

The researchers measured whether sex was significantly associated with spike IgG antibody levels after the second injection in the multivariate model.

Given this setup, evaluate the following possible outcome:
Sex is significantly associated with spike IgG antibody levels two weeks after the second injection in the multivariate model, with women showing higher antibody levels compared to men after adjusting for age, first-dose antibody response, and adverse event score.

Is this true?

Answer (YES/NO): NO